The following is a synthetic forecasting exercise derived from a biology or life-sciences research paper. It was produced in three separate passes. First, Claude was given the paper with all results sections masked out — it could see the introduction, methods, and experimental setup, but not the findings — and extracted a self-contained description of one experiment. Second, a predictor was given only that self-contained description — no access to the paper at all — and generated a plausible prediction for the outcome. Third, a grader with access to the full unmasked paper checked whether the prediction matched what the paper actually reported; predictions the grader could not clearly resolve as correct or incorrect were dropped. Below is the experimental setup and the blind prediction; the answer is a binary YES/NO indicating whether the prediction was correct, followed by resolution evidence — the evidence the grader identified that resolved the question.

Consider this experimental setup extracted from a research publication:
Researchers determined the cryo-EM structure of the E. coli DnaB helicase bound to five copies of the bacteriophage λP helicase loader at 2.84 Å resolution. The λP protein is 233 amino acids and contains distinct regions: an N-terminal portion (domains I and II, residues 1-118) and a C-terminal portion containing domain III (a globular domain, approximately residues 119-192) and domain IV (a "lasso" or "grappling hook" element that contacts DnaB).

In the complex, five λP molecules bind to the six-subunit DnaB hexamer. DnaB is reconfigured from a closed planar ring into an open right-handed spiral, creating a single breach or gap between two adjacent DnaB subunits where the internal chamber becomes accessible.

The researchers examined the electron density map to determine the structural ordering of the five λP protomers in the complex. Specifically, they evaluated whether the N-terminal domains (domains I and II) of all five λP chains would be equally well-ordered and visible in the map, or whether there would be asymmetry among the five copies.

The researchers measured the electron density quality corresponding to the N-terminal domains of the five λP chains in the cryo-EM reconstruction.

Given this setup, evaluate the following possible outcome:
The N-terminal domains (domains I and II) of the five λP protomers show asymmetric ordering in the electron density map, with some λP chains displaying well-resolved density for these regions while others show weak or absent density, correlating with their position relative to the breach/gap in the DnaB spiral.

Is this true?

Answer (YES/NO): YES